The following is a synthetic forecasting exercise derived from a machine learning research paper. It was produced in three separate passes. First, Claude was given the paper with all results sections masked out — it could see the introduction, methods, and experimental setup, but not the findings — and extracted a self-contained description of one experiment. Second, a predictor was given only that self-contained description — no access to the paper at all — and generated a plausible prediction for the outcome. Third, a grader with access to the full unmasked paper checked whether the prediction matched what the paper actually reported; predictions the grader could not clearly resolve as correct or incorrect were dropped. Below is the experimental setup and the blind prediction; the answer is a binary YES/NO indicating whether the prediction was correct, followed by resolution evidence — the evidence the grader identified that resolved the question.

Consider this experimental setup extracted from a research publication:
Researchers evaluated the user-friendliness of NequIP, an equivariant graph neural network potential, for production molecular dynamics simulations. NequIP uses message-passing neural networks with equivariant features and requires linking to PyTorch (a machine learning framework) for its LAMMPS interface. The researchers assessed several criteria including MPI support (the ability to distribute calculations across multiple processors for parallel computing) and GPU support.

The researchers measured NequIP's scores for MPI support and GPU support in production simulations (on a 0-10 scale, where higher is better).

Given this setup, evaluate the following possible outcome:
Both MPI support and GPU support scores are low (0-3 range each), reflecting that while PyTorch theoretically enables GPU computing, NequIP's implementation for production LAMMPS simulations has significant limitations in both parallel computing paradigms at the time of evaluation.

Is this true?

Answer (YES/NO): NO